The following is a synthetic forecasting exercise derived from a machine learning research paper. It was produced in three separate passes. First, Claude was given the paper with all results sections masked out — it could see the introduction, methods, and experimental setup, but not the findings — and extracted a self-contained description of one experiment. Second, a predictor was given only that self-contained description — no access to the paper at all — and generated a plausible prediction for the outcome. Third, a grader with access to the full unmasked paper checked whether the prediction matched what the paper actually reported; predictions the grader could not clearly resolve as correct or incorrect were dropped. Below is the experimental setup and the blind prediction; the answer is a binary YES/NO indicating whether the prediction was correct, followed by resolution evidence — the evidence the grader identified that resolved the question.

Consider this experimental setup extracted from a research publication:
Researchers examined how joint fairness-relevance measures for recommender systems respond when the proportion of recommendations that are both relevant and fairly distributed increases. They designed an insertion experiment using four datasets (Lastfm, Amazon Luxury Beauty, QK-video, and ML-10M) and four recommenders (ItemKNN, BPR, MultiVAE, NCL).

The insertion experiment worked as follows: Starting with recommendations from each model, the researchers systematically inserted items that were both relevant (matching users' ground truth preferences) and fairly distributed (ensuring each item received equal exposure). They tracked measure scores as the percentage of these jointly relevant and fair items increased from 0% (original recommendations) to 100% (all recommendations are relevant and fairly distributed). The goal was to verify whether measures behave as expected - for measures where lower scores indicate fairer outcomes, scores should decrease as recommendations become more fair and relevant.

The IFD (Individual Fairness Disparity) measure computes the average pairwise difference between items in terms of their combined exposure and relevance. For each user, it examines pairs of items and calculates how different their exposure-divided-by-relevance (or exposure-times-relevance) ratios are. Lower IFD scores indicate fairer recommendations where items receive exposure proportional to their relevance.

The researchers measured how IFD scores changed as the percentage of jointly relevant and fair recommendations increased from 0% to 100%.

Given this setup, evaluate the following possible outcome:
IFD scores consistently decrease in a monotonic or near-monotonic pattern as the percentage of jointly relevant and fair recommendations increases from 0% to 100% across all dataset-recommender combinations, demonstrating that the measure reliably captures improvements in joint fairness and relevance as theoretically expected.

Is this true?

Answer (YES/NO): NO